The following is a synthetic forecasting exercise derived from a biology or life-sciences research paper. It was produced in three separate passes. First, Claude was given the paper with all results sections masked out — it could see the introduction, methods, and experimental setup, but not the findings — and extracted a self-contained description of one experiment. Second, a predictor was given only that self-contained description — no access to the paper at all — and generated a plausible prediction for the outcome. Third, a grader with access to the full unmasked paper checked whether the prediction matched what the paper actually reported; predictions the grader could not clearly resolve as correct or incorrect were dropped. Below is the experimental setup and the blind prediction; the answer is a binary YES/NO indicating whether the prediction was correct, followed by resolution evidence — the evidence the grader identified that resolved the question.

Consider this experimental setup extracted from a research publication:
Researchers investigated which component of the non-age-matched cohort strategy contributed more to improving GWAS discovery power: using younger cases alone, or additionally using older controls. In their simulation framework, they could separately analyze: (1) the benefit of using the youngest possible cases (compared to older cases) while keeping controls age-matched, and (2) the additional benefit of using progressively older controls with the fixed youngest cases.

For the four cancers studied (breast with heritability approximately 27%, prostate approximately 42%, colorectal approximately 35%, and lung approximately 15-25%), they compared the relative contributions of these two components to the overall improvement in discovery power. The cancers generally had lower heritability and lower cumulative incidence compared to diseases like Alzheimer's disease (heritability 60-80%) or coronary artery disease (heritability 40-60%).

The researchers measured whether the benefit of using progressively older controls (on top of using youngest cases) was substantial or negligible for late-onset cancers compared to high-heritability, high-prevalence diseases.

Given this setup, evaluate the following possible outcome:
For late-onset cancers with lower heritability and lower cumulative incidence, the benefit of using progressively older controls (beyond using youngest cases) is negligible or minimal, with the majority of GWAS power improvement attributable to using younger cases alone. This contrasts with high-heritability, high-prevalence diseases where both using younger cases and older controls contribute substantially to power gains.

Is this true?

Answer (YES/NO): NO